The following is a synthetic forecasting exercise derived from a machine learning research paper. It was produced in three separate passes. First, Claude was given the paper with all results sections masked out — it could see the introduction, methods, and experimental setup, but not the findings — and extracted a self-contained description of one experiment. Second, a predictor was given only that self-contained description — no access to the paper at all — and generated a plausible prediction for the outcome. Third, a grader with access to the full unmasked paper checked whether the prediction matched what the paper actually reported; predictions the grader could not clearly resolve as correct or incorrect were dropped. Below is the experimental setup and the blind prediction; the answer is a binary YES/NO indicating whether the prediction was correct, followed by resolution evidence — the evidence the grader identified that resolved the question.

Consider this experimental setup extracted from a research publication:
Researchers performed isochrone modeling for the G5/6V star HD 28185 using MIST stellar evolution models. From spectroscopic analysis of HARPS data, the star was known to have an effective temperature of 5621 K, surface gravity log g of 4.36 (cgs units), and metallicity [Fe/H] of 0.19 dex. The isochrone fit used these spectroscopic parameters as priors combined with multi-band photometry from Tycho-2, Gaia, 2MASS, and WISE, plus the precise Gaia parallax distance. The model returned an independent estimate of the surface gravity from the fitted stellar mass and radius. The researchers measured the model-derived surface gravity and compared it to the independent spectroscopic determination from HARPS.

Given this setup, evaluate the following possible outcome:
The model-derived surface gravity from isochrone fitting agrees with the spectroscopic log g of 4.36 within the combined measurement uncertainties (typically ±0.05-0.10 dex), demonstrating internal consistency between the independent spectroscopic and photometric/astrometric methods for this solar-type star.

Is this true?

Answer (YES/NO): YES